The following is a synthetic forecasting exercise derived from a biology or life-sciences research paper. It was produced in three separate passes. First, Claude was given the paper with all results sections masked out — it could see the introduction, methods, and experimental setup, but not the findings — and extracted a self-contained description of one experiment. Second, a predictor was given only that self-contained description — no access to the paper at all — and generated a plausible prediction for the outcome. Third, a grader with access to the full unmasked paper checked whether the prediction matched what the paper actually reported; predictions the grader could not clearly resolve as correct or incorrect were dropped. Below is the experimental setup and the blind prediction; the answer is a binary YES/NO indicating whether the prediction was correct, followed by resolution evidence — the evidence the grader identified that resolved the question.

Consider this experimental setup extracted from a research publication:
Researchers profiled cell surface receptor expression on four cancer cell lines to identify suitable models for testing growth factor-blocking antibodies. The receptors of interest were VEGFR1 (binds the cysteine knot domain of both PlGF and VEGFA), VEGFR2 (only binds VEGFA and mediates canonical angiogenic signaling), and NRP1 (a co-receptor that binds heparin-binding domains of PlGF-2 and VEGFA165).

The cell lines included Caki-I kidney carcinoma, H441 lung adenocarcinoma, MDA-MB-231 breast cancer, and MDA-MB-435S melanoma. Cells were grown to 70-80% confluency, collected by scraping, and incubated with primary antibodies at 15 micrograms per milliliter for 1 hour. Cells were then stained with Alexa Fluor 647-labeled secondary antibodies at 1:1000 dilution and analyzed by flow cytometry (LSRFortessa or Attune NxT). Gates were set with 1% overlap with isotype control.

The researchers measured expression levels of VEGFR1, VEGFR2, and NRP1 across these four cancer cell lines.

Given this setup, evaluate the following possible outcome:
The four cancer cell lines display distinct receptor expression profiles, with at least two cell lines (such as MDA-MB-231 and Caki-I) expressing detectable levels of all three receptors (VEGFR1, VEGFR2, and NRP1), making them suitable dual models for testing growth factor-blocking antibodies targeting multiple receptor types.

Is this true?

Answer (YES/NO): NO